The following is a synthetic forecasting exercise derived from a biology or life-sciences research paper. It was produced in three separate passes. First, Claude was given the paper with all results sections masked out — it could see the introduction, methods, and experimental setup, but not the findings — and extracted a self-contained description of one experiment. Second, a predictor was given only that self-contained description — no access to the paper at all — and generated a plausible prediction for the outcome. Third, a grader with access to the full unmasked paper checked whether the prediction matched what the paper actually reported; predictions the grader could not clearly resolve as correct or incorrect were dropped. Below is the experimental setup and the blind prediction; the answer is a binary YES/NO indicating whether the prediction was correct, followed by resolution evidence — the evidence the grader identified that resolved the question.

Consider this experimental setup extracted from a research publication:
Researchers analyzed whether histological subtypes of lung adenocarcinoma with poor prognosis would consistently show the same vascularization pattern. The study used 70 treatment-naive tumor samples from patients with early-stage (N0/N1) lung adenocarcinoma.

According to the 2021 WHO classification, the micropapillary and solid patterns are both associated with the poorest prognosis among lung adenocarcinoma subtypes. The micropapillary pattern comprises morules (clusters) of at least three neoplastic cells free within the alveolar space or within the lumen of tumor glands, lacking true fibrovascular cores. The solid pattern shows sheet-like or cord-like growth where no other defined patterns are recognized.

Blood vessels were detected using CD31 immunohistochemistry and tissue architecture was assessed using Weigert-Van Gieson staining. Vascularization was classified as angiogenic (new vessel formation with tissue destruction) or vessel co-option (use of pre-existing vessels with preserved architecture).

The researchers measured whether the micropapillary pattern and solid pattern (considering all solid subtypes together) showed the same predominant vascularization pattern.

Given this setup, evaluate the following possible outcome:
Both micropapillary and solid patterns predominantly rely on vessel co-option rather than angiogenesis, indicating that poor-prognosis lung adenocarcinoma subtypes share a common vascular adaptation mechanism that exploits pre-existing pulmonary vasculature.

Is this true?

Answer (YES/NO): NO